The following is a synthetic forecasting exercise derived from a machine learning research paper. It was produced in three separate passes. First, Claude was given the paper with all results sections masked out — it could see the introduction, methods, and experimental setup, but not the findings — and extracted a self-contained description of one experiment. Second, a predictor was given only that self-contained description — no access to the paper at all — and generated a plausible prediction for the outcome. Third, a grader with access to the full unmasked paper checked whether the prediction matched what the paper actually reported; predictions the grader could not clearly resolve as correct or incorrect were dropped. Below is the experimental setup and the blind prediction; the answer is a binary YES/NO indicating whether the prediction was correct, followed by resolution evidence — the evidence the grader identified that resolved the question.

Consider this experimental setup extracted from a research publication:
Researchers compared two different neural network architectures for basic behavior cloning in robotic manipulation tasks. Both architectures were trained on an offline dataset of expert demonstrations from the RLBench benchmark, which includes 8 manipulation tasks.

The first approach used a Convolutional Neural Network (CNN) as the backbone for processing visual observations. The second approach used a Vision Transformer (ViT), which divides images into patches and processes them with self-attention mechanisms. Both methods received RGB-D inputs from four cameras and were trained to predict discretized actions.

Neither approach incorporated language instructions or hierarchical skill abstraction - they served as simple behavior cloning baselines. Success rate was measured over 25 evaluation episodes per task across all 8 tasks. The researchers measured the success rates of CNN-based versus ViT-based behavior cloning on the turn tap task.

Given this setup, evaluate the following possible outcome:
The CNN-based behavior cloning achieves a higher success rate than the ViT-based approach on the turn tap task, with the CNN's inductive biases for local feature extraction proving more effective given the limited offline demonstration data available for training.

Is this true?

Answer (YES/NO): NO